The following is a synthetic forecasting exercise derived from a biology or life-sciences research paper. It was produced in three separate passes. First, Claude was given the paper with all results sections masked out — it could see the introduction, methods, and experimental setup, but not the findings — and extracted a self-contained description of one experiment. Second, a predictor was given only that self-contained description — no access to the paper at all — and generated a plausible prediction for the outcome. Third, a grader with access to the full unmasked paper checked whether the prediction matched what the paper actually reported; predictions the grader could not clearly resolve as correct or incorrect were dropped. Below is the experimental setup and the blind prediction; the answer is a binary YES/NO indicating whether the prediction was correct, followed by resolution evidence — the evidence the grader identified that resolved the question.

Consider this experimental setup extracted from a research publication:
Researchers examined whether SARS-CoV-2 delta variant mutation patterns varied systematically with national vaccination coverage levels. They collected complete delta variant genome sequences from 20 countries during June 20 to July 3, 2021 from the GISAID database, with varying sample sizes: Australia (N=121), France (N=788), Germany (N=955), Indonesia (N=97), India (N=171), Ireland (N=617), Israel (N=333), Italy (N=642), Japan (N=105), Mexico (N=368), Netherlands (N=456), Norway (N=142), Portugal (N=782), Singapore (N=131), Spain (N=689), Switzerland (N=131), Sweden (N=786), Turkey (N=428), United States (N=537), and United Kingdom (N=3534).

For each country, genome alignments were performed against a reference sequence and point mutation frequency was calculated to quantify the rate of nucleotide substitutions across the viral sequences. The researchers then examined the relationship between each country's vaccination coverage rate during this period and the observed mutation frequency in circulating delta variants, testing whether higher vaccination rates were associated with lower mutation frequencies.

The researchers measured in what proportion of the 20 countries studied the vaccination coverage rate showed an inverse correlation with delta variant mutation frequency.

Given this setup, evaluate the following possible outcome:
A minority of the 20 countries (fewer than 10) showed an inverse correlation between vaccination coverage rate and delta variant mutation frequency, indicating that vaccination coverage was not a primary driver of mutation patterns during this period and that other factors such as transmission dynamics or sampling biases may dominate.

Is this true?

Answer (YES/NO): NO